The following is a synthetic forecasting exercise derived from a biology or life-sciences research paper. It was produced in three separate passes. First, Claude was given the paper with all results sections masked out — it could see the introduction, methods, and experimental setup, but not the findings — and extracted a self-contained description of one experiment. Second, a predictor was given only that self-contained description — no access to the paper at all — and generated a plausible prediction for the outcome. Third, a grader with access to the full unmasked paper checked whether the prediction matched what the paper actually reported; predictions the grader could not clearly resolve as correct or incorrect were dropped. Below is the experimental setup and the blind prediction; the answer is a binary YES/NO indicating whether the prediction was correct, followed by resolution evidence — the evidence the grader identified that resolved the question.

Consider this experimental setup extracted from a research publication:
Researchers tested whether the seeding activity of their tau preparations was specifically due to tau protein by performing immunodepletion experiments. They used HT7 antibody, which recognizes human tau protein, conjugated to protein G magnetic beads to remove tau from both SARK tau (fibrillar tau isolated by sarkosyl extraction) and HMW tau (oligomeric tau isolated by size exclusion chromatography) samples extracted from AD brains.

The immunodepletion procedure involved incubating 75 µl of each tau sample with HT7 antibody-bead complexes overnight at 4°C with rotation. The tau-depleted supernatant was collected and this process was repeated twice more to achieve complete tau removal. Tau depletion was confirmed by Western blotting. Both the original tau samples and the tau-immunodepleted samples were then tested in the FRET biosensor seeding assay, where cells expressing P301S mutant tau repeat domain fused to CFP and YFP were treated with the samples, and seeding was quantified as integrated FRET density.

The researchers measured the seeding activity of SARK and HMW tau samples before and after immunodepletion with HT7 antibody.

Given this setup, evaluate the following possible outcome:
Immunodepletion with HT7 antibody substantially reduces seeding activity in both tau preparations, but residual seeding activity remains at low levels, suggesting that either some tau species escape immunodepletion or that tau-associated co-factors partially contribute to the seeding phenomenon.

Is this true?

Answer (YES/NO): NO